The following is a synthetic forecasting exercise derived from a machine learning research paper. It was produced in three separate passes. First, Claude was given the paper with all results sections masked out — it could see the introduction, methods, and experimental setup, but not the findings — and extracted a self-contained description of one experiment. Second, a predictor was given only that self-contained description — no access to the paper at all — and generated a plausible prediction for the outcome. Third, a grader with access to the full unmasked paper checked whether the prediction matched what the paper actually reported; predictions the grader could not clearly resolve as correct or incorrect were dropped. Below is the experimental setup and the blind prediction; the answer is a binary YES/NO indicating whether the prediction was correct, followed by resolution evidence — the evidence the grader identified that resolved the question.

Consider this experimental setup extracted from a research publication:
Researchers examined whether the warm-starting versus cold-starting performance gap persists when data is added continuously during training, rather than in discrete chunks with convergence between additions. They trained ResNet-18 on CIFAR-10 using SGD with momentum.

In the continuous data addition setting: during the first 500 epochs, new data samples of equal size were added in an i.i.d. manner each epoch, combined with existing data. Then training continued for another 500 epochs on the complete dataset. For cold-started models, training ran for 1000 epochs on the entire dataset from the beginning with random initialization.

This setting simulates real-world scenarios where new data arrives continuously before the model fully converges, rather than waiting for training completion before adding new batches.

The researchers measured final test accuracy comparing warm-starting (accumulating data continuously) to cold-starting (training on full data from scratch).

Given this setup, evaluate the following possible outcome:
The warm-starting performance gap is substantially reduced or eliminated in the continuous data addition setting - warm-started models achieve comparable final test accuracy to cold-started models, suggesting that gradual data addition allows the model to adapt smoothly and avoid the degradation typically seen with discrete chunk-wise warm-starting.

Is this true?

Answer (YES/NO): NO